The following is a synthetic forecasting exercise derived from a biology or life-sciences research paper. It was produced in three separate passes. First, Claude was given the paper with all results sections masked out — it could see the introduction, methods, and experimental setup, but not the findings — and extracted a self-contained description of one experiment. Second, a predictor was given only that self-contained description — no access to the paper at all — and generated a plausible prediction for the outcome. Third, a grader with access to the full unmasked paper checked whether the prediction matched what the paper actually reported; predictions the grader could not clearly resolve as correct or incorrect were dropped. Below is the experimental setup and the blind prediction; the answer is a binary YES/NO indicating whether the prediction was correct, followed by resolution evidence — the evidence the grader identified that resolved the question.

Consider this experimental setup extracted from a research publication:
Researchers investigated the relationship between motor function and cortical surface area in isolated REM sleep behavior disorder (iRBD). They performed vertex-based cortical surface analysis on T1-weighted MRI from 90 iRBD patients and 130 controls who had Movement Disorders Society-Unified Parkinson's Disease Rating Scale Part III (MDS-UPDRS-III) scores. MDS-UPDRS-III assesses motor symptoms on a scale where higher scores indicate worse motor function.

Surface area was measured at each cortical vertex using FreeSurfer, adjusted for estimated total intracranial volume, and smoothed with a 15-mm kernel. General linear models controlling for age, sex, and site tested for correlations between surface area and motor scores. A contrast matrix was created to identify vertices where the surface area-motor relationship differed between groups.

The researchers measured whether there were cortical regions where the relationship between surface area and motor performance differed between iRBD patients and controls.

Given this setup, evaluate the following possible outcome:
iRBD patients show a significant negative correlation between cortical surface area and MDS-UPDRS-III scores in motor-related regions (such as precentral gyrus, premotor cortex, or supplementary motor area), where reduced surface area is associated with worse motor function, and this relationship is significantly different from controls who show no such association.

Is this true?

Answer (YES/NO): NO